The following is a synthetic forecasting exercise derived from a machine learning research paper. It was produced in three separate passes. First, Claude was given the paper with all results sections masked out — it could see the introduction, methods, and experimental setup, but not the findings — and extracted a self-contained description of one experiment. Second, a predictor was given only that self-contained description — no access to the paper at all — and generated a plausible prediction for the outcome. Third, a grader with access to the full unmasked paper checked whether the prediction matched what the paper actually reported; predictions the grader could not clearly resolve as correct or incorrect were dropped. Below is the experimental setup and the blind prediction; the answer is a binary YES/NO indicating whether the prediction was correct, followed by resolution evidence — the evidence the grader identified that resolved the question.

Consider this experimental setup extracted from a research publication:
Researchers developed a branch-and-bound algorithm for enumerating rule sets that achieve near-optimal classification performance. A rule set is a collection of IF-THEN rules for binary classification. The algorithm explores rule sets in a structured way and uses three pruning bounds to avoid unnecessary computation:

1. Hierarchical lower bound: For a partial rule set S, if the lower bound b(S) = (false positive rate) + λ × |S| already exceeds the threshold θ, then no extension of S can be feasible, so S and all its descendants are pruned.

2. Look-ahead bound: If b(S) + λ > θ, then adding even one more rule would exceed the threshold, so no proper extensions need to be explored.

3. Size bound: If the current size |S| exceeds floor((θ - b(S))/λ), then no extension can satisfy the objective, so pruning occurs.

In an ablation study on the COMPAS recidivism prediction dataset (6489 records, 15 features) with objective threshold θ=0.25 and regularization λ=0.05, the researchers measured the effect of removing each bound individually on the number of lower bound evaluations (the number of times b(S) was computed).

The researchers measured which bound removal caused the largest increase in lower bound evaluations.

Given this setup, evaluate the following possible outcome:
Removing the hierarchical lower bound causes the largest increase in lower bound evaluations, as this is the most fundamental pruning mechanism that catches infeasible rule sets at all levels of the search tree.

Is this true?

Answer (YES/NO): NO